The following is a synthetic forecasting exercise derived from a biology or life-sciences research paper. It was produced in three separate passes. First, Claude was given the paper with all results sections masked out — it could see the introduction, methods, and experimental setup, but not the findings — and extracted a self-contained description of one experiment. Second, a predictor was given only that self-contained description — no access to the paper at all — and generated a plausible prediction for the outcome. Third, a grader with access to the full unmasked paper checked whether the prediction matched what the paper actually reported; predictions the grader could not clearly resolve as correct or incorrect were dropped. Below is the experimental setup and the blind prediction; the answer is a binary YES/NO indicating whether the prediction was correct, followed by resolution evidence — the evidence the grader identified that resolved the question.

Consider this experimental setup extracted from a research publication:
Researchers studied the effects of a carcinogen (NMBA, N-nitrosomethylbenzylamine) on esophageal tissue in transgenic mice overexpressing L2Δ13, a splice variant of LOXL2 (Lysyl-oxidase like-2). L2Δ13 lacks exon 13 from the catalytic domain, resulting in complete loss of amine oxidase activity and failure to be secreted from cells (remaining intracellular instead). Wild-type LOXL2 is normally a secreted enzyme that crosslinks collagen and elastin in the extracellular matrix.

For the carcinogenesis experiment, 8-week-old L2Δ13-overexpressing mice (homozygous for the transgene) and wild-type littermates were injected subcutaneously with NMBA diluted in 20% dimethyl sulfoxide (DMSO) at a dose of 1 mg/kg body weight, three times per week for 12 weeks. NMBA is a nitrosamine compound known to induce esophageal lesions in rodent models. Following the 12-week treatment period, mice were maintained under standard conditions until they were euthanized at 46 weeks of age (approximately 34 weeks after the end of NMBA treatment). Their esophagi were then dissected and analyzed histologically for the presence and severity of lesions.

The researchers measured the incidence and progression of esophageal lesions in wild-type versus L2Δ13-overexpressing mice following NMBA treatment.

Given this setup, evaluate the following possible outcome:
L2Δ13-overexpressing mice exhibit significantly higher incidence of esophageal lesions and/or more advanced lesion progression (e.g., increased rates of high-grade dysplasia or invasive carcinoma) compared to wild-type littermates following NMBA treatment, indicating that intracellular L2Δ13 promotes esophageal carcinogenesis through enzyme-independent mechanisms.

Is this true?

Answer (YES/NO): YES